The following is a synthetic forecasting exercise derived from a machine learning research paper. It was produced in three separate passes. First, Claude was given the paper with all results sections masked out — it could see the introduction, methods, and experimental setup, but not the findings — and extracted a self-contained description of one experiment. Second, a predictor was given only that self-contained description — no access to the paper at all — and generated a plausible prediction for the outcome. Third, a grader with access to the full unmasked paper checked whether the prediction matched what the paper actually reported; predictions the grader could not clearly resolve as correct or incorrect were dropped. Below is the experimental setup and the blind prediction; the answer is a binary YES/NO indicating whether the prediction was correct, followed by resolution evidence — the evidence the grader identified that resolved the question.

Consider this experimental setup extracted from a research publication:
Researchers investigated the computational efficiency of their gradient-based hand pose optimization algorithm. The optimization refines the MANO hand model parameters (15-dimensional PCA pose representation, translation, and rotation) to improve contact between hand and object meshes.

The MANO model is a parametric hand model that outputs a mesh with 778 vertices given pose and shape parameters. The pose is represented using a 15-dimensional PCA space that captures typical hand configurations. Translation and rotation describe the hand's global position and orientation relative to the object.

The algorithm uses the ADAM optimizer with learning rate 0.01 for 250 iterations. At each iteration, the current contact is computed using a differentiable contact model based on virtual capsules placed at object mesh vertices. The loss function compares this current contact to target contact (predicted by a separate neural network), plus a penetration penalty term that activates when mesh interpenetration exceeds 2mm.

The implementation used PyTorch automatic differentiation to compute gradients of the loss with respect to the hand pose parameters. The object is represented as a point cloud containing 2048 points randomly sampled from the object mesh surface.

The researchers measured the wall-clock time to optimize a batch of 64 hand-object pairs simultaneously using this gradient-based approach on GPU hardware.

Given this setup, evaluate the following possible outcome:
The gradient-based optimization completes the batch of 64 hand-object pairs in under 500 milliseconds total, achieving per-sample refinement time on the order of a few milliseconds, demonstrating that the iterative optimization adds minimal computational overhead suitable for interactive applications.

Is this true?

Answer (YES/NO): NO